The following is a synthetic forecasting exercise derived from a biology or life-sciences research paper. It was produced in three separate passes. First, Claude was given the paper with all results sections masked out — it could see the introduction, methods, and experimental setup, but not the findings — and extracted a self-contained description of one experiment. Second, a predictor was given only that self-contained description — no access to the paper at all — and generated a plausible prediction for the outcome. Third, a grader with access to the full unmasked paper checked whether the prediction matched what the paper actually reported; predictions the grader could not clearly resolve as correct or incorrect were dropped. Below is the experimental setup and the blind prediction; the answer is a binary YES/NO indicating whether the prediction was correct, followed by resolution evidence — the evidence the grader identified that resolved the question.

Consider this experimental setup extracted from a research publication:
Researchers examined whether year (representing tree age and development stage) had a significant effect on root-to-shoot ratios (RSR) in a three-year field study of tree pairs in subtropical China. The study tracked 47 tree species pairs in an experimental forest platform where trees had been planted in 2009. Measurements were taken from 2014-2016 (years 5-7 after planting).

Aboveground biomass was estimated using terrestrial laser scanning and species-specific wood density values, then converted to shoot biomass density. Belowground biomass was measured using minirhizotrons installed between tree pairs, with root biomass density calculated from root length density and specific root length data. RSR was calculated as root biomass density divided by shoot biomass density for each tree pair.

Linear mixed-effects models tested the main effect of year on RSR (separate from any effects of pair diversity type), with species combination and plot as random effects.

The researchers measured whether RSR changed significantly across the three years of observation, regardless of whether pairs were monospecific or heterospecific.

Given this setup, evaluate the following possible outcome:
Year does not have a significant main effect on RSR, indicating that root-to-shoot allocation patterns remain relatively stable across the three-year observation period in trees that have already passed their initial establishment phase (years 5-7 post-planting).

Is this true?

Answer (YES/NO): NO